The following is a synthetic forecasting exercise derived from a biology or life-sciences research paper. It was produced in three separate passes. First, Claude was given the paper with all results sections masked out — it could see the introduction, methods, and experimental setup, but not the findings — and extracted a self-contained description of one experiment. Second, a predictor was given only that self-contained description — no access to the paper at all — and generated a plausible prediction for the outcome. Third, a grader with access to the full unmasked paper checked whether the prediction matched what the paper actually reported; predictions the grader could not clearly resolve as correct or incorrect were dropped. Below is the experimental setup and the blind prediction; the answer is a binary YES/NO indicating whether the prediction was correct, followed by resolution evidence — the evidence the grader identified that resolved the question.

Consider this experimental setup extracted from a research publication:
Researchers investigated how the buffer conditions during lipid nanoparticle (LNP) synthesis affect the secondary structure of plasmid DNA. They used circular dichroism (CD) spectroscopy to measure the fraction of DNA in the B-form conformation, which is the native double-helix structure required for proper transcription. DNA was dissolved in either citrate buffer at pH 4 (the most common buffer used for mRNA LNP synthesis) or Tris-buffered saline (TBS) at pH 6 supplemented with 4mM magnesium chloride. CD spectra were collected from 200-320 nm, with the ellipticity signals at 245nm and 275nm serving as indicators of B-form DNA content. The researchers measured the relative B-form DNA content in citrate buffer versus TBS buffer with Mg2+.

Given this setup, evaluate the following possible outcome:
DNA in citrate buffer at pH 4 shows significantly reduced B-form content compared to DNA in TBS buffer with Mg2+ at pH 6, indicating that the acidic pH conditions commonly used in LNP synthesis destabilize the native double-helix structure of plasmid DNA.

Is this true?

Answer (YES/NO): YES